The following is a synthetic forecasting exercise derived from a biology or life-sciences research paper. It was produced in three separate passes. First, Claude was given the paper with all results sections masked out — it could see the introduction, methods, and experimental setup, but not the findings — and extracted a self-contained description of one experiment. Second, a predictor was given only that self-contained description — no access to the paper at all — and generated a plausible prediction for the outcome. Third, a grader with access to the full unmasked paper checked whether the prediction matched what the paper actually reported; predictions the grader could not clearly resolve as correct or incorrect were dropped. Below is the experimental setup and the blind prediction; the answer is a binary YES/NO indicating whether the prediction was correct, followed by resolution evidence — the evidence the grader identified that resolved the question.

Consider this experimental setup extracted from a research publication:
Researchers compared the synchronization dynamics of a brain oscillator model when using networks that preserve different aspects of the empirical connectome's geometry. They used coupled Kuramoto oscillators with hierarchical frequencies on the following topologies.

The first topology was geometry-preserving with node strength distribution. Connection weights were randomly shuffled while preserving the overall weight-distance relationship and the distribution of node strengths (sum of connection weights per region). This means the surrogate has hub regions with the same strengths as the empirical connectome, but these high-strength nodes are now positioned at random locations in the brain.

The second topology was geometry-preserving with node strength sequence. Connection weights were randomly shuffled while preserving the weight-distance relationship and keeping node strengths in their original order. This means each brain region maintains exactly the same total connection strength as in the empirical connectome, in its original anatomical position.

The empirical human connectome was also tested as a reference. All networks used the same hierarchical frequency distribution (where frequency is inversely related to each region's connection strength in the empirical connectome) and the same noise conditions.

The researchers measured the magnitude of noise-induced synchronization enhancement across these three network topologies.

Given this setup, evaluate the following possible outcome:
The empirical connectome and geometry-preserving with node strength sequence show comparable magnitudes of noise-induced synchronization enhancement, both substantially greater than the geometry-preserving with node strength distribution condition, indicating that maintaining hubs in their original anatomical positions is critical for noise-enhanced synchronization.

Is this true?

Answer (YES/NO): NO